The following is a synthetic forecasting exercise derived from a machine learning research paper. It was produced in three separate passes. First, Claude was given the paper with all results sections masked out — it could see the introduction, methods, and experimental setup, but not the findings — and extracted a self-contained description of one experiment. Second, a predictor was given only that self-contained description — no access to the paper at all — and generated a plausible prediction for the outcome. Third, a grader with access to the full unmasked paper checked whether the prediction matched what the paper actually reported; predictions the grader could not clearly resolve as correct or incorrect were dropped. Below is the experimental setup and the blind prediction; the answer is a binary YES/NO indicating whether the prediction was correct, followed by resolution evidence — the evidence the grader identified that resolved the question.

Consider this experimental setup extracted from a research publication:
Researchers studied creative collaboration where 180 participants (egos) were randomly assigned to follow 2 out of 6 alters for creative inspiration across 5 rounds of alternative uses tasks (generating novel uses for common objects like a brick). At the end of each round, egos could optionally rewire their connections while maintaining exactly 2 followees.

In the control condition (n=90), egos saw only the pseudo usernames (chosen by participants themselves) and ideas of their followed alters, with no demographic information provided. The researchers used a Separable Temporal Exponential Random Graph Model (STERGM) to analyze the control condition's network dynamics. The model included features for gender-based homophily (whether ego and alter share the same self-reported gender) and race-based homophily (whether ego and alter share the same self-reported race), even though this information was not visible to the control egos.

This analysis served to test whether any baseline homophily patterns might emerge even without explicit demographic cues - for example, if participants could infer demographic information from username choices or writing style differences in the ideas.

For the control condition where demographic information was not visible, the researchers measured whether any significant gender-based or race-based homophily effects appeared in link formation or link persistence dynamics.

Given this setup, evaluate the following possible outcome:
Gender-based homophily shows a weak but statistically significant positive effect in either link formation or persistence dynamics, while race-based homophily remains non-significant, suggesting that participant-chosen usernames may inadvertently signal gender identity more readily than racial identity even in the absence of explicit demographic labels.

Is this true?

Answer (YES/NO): NO